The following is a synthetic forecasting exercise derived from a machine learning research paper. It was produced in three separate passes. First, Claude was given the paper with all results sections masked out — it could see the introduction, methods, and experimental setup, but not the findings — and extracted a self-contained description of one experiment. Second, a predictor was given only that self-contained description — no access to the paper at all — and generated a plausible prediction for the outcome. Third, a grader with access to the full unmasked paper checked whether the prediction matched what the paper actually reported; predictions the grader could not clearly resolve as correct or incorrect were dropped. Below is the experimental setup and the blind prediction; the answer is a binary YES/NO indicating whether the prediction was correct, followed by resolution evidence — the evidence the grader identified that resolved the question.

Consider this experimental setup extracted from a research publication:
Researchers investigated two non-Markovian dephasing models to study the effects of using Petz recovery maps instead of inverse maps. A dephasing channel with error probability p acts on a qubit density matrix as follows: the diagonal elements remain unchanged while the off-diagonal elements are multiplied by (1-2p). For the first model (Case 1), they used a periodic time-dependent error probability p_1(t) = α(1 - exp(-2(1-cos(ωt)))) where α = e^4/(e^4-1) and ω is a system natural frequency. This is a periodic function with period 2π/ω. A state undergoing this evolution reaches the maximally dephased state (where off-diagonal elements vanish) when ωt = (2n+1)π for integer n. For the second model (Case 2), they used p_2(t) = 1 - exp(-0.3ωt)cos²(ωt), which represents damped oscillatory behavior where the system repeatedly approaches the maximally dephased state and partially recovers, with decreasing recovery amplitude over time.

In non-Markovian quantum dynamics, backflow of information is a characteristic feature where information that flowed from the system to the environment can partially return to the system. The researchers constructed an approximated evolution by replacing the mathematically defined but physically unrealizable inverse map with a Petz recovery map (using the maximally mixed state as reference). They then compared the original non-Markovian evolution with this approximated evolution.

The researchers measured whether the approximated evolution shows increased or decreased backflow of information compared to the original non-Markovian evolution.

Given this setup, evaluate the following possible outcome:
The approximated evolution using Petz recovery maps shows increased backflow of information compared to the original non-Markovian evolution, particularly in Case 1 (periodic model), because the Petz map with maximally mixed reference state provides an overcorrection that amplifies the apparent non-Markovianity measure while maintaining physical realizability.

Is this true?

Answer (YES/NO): NO